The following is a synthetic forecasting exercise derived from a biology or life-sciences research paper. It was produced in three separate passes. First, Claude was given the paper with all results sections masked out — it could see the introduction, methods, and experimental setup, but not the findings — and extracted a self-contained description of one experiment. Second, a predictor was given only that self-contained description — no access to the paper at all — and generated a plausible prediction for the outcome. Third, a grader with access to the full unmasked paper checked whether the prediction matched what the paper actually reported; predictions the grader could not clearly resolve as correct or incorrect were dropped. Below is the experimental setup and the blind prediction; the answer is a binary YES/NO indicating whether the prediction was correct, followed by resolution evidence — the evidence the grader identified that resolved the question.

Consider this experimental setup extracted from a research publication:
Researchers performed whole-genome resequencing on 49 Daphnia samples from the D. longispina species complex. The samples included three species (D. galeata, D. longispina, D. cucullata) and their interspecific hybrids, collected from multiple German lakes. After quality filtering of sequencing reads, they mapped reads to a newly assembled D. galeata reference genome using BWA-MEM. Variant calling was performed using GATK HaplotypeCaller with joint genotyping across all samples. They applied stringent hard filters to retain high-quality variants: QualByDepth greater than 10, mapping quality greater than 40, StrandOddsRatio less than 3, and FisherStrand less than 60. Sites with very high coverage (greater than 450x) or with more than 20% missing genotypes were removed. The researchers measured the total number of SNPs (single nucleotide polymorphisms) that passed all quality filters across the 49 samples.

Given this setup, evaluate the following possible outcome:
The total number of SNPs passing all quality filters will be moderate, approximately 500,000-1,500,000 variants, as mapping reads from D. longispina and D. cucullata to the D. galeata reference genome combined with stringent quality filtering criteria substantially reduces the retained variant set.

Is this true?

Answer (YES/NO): NO